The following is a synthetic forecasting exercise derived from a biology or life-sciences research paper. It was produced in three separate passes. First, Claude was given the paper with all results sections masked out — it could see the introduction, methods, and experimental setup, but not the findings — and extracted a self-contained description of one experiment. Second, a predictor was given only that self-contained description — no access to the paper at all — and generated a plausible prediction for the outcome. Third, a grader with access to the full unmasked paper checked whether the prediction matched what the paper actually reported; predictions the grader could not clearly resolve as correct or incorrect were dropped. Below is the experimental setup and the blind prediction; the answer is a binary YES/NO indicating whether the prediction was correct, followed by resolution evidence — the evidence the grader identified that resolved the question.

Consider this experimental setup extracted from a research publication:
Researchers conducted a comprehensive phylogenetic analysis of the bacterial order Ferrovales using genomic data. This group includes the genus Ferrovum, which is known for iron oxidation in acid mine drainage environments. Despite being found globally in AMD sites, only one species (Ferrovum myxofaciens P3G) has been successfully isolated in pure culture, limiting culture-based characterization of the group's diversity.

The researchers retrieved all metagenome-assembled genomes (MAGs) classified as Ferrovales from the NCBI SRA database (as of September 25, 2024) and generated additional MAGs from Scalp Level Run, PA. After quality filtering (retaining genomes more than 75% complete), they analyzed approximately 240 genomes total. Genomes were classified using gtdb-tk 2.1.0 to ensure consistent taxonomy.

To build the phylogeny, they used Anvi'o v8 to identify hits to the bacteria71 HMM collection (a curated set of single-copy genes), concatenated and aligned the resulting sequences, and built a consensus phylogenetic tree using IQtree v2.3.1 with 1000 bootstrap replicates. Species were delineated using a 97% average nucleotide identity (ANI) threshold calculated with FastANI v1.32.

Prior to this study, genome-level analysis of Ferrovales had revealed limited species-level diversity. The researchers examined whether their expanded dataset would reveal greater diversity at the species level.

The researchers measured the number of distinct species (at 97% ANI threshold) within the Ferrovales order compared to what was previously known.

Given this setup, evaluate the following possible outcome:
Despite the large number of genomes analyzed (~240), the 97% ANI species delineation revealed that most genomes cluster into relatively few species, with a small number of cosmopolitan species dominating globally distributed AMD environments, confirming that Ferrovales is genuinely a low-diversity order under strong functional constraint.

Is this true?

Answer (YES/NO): NO